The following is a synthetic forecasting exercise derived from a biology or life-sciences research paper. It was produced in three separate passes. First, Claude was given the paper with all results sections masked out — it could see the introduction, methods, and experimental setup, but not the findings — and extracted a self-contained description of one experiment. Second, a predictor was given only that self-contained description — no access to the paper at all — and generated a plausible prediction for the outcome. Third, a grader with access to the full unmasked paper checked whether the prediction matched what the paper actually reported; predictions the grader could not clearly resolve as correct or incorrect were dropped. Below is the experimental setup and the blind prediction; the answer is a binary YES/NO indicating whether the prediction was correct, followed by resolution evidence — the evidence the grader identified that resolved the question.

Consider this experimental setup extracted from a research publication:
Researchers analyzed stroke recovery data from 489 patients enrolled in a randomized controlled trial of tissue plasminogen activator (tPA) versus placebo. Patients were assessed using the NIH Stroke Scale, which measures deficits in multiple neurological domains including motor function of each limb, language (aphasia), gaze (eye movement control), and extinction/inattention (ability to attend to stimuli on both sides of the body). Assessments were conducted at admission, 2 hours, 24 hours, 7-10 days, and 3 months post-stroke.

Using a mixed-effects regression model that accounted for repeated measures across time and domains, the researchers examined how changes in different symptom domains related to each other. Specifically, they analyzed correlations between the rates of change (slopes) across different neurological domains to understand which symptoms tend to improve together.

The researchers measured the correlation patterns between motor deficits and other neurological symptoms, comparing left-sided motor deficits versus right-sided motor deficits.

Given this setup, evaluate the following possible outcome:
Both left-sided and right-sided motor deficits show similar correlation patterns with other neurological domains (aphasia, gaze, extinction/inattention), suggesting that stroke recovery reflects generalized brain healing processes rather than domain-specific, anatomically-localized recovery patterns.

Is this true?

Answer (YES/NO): NO